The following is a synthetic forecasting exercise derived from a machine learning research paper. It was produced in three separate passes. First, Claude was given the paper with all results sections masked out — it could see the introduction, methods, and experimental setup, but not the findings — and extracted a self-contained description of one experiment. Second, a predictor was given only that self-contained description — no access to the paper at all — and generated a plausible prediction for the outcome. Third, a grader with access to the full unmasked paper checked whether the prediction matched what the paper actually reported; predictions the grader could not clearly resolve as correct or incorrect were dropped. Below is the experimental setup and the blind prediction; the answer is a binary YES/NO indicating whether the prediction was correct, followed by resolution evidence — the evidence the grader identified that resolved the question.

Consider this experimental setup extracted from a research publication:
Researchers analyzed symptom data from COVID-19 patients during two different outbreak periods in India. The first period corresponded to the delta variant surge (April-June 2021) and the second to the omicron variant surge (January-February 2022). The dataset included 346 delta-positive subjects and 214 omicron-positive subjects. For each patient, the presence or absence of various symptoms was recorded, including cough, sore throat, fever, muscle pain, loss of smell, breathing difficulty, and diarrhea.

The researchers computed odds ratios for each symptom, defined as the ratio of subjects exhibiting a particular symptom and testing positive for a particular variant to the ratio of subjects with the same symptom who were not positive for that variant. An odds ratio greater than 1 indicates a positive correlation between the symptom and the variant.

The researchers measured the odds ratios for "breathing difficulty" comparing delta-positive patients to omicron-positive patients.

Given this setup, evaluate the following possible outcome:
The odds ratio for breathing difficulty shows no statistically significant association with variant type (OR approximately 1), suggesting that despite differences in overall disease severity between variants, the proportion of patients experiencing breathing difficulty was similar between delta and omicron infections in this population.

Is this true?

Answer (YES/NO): NO